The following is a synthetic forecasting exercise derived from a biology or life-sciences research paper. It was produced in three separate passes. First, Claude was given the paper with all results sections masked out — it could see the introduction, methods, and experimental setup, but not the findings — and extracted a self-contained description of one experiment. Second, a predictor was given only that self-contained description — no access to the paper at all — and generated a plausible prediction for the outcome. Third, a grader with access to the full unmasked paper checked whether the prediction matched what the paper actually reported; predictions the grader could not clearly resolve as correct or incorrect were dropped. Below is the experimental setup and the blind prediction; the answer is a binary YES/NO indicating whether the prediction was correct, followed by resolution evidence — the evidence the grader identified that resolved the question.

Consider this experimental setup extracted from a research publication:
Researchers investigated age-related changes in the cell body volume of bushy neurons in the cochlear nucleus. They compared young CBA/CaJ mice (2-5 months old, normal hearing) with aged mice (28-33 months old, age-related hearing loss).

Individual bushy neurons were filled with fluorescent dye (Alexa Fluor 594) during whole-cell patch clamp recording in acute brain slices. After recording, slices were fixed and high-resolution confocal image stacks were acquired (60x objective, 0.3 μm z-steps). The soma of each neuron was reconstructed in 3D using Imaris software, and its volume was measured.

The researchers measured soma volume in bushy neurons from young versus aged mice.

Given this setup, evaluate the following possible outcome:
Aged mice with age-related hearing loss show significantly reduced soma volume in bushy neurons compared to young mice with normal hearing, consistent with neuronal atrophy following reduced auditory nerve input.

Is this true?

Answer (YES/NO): YES